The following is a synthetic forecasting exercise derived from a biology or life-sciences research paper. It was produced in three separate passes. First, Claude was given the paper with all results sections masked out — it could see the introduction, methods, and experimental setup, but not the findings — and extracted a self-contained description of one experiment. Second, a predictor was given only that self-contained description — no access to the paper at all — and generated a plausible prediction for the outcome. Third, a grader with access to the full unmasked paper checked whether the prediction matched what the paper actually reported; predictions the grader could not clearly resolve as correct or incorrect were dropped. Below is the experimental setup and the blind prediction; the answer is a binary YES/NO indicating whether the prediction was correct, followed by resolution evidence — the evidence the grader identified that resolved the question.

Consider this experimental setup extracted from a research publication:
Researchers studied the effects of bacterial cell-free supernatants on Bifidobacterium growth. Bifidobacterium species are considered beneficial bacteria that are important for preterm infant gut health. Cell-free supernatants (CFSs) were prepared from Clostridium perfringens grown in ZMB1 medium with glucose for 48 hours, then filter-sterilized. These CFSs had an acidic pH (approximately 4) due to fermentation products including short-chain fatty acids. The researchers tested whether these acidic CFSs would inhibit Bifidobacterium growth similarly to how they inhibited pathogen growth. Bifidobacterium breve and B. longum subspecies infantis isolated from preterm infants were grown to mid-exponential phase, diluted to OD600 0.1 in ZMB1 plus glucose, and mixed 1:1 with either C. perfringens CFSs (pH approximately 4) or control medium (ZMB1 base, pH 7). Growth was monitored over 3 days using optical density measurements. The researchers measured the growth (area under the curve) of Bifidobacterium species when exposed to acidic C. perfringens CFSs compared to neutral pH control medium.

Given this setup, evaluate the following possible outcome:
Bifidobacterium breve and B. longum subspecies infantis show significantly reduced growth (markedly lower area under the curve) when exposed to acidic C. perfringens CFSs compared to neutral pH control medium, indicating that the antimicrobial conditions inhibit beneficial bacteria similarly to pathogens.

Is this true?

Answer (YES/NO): NO